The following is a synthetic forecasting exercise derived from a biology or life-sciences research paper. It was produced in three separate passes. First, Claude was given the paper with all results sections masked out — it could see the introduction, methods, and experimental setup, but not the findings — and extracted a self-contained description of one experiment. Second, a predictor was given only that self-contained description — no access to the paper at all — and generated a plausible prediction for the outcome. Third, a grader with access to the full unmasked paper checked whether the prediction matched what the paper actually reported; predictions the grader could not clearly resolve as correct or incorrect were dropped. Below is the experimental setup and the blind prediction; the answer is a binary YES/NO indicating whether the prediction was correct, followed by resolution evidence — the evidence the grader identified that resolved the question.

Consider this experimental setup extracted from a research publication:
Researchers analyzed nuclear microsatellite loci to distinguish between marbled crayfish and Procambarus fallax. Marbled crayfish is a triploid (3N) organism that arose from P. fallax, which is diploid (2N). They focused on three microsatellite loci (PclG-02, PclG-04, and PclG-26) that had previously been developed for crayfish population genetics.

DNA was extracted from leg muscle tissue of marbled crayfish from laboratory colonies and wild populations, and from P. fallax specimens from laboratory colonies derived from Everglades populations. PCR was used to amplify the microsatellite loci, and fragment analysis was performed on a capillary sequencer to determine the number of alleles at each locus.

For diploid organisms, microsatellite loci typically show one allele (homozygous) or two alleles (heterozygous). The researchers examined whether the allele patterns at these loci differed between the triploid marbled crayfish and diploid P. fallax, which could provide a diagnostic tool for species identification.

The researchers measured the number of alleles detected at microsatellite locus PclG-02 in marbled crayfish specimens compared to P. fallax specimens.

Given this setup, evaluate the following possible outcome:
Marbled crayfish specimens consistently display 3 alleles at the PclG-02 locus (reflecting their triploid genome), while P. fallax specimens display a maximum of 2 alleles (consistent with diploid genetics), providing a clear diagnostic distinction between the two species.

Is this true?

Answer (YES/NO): YES